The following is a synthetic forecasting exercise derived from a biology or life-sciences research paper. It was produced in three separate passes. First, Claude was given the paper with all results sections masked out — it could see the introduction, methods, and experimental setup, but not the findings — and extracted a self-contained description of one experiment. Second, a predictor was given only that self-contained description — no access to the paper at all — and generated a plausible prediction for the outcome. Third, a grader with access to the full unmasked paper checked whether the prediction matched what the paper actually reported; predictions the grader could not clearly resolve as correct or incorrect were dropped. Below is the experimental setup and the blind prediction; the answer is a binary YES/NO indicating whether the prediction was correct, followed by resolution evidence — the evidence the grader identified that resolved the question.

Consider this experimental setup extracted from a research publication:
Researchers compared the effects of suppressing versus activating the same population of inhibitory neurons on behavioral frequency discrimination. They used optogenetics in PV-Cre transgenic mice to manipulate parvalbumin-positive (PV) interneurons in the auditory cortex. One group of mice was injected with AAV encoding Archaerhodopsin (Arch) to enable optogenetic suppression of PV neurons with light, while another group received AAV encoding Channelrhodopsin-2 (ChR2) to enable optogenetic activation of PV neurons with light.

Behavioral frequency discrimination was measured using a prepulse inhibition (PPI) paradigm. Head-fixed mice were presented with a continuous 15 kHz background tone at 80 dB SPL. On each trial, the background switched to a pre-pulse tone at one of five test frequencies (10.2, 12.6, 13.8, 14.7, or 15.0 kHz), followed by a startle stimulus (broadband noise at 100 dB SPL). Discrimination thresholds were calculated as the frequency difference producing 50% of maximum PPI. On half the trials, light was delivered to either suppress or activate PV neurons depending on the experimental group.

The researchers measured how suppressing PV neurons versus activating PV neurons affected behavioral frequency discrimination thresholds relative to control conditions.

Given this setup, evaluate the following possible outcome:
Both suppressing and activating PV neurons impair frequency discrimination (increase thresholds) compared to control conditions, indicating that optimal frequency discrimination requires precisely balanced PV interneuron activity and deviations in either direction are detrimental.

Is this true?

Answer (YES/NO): NO